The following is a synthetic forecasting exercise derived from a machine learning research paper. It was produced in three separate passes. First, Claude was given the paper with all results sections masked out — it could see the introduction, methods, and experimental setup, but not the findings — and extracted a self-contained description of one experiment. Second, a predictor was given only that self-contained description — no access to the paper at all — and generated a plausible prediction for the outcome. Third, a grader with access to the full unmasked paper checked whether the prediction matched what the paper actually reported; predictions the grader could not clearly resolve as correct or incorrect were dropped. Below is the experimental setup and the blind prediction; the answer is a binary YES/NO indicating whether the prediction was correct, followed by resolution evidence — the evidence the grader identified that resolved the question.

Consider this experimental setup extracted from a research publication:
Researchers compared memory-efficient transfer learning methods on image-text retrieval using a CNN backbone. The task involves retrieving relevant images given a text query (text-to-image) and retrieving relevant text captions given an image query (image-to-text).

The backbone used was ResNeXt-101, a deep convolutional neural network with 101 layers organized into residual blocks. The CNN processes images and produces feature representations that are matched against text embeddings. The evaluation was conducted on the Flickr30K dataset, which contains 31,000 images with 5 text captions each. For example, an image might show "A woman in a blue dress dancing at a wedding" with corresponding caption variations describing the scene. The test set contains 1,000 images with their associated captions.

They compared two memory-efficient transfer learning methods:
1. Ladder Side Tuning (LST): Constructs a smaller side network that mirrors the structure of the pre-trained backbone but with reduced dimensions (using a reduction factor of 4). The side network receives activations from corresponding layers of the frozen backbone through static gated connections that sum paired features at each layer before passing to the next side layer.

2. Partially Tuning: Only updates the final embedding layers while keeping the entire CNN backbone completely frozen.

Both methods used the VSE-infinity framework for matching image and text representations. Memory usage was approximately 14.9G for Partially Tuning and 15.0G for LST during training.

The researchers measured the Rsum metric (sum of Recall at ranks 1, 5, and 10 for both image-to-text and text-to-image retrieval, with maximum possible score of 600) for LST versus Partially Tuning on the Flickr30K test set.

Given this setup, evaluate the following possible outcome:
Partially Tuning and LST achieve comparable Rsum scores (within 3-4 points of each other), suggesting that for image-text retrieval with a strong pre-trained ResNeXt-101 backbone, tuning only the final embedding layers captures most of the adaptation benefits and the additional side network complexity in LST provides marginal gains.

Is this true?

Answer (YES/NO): NO